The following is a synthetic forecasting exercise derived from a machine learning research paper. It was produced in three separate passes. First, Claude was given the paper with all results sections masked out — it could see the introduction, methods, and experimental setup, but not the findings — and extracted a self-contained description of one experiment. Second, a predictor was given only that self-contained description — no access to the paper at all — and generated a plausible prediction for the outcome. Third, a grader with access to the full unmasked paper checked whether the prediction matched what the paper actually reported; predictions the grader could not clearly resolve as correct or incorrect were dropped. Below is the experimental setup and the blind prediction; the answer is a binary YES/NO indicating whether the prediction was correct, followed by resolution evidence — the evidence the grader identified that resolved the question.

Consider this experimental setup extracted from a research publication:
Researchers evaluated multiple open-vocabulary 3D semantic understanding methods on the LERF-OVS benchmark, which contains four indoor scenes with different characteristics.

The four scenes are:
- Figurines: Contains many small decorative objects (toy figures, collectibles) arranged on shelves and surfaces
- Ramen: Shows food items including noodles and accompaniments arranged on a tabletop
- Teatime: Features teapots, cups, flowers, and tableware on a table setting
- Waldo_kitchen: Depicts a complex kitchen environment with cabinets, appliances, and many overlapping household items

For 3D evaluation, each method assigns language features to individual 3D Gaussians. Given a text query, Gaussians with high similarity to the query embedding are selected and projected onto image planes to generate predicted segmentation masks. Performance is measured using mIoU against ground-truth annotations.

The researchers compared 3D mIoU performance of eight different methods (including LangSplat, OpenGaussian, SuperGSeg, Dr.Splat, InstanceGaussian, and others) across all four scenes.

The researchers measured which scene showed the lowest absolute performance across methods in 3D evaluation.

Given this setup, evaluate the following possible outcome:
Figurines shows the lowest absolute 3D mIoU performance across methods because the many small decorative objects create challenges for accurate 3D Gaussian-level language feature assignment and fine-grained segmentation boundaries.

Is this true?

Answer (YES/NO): NO